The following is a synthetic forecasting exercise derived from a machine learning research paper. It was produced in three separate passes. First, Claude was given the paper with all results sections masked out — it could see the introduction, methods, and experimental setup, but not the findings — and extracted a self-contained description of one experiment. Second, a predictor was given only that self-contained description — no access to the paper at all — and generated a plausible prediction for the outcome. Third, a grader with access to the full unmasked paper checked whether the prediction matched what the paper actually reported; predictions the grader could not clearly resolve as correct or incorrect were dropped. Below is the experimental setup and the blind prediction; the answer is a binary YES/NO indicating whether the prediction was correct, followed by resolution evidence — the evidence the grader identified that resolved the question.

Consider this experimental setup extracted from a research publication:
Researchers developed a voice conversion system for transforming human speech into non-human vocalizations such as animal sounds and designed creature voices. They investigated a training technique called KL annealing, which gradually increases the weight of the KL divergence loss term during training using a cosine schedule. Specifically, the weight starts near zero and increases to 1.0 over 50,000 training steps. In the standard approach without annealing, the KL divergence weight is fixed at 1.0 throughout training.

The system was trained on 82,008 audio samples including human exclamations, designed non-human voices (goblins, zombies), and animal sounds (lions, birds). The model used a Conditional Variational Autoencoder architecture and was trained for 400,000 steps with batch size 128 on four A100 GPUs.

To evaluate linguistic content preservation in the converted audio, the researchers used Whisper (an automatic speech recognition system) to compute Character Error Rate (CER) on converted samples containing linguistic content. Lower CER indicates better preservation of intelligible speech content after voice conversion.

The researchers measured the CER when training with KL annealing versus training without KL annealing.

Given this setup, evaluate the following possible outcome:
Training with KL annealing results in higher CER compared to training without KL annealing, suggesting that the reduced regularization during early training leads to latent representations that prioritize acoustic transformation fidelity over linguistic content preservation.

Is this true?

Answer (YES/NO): NO